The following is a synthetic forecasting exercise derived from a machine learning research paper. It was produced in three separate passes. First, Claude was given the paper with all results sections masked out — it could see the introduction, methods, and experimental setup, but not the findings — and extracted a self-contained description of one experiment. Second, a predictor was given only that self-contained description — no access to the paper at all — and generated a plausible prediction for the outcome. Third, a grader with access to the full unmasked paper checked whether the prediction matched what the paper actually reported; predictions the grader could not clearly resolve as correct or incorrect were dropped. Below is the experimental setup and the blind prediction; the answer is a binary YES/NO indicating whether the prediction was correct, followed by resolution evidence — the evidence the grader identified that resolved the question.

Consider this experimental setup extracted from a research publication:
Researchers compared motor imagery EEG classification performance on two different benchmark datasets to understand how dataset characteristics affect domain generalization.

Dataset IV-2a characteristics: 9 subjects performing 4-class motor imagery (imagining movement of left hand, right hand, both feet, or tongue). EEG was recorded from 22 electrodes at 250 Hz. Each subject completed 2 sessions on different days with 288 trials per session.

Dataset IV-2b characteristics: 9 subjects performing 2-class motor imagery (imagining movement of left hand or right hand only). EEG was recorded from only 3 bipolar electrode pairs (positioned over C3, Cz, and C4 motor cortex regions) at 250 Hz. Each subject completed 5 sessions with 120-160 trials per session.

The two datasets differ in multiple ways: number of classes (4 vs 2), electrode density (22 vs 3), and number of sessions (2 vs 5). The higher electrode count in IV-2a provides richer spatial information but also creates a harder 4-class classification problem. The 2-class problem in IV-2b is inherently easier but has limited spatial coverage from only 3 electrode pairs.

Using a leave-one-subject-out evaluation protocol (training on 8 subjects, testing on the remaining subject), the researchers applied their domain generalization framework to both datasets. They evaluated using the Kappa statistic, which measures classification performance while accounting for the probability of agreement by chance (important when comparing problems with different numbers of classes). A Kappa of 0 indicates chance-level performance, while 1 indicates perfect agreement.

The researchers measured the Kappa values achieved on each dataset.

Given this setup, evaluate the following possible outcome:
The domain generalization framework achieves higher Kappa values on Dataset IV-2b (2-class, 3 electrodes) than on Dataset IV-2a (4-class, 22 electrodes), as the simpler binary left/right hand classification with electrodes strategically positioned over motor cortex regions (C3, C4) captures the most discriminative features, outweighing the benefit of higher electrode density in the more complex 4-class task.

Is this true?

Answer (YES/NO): NO